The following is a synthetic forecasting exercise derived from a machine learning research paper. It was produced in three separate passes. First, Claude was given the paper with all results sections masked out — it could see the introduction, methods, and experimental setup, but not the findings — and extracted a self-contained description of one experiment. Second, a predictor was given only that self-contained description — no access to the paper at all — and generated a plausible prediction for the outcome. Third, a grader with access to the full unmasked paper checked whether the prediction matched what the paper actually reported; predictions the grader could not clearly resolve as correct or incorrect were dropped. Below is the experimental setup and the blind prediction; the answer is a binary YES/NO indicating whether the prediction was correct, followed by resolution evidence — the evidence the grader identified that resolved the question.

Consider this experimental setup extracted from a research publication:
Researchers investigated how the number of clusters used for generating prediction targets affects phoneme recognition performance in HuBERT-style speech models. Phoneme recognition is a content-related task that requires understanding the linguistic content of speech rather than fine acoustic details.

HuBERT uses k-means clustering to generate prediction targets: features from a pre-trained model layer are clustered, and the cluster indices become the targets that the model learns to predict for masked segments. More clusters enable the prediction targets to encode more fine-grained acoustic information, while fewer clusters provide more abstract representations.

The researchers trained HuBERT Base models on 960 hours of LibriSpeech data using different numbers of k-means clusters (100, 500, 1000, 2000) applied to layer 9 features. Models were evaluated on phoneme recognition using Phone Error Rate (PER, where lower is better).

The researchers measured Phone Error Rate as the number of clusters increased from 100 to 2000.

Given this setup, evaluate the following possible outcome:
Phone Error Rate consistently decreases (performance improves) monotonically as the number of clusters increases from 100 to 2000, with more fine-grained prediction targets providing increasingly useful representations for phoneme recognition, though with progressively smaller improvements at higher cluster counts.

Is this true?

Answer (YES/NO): NO